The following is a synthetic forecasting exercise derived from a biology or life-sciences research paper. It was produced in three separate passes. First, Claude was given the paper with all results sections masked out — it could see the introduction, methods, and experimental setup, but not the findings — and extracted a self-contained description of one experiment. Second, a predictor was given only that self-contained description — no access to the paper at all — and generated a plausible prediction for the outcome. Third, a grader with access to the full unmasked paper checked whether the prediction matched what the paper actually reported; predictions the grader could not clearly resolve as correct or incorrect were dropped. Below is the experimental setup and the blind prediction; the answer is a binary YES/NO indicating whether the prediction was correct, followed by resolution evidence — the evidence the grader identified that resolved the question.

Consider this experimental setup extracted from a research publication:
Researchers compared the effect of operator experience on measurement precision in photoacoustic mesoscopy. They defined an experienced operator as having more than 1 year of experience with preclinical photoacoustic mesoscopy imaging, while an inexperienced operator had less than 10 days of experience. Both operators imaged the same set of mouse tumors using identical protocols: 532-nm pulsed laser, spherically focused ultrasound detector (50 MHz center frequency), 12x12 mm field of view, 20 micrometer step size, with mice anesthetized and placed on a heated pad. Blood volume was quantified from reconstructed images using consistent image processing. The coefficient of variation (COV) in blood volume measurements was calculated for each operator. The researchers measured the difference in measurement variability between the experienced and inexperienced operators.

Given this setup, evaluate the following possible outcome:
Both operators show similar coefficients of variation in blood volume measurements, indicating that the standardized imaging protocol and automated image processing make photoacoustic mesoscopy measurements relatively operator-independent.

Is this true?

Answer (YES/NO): YES